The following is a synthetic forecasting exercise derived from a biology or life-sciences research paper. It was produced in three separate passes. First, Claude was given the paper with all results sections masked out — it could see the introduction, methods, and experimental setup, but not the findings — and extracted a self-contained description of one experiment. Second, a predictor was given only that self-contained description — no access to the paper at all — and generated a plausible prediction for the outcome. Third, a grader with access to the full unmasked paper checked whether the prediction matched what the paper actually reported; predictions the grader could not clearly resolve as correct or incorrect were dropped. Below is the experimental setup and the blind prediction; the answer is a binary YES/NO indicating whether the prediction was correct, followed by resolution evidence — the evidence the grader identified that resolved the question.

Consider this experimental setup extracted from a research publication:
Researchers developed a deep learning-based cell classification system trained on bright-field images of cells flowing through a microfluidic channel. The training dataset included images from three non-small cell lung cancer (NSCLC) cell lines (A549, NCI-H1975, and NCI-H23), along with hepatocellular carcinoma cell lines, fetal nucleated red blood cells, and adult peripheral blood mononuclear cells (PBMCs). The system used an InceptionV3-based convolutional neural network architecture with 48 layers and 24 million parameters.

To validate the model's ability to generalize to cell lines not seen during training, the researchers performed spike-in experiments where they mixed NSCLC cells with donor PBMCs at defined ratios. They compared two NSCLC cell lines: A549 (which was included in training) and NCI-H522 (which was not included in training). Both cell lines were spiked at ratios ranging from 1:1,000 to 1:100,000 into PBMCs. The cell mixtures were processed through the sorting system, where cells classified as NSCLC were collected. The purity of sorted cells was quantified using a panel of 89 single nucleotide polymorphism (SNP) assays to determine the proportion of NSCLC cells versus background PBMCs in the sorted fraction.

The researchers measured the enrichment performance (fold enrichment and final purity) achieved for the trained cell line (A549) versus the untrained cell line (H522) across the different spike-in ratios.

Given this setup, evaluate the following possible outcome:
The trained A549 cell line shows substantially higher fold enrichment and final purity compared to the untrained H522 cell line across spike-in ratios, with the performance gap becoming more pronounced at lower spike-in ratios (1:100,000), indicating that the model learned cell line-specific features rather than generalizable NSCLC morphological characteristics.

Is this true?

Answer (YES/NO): NO